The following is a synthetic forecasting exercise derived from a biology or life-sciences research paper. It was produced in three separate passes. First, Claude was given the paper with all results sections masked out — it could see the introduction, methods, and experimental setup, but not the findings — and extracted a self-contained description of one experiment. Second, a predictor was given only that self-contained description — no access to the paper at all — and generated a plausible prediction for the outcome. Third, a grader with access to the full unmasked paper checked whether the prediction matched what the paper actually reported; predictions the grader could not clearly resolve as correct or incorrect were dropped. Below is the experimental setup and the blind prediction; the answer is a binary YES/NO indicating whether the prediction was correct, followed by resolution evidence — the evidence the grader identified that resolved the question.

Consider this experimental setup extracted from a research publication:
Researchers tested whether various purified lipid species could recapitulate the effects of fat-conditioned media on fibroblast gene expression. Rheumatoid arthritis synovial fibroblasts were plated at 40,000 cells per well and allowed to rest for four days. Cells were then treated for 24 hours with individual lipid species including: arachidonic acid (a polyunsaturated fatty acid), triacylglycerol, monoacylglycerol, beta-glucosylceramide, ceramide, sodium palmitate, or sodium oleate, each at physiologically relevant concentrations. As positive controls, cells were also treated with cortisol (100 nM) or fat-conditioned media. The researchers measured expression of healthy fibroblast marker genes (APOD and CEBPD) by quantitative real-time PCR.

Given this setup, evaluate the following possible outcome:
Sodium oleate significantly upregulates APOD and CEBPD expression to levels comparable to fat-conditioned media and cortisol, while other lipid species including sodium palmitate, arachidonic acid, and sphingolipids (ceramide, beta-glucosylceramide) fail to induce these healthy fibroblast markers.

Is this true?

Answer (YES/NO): NO